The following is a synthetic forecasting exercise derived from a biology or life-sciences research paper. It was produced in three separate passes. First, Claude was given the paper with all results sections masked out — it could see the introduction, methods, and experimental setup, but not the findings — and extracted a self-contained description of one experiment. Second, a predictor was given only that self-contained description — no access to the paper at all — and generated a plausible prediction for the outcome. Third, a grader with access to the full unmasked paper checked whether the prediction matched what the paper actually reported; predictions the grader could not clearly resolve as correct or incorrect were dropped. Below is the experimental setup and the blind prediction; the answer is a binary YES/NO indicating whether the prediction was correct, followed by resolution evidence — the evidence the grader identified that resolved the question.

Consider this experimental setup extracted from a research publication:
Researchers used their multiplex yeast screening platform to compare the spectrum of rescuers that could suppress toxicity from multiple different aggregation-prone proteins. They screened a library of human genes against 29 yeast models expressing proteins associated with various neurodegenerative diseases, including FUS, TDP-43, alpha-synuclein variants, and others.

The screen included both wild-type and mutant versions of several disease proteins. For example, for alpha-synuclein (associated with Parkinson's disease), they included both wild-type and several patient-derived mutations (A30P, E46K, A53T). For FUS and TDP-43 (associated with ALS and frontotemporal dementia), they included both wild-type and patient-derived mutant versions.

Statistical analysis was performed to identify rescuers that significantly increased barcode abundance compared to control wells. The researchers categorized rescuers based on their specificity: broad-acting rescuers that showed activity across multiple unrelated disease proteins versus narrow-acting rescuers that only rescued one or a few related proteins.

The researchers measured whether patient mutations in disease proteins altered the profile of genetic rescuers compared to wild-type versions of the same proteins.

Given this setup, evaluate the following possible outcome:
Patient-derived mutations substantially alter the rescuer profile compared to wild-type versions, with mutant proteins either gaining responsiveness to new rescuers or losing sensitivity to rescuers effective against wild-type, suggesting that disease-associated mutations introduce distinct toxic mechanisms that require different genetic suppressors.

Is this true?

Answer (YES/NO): NO